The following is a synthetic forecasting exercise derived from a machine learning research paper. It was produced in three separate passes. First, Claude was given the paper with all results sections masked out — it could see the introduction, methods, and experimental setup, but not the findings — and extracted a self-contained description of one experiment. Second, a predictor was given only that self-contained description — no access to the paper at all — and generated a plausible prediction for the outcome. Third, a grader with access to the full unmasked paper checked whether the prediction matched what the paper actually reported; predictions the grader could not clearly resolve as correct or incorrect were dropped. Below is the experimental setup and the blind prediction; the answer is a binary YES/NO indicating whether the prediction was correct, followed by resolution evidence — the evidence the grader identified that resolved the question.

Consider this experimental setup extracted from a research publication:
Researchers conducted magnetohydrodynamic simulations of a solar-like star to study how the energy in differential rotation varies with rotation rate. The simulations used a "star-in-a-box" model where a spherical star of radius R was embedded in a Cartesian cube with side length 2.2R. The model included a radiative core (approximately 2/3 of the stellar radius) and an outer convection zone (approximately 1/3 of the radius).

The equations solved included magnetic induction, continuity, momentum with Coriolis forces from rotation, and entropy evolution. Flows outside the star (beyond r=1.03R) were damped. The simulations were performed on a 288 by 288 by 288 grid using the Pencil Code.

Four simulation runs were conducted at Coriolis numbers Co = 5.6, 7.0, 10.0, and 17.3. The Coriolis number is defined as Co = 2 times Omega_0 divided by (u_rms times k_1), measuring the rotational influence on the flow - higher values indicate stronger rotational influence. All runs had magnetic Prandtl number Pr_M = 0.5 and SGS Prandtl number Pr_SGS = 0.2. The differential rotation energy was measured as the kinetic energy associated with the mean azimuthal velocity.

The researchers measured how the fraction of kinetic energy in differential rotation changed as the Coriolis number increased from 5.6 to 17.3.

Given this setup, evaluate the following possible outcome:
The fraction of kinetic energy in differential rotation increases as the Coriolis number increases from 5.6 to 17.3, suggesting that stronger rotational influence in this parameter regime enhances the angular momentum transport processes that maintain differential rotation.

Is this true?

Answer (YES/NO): NO